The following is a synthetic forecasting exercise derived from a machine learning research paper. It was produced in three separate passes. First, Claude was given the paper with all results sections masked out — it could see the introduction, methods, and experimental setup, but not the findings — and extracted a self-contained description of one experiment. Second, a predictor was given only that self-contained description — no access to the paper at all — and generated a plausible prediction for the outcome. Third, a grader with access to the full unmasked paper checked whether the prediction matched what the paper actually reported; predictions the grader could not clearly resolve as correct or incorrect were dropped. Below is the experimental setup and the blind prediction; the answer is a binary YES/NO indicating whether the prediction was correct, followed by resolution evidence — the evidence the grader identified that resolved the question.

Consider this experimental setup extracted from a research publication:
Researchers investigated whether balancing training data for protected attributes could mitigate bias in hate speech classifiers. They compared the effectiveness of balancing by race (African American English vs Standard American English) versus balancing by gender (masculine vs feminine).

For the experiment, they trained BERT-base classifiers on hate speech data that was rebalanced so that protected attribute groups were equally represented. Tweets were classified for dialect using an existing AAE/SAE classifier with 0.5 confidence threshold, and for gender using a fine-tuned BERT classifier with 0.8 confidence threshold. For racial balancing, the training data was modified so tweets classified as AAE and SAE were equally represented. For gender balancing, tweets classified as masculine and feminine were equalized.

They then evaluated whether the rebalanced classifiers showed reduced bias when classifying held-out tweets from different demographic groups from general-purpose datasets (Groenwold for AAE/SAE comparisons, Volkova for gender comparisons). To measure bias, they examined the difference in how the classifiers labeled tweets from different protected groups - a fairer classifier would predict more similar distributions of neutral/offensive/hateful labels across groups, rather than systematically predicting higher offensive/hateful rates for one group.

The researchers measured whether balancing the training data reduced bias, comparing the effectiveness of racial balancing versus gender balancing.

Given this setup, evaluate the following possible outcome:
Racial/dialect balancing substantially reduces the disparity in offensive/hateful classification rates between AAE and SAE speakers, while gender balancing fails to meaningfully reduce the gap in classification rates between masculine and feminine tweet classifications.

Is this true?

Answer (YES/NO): NO